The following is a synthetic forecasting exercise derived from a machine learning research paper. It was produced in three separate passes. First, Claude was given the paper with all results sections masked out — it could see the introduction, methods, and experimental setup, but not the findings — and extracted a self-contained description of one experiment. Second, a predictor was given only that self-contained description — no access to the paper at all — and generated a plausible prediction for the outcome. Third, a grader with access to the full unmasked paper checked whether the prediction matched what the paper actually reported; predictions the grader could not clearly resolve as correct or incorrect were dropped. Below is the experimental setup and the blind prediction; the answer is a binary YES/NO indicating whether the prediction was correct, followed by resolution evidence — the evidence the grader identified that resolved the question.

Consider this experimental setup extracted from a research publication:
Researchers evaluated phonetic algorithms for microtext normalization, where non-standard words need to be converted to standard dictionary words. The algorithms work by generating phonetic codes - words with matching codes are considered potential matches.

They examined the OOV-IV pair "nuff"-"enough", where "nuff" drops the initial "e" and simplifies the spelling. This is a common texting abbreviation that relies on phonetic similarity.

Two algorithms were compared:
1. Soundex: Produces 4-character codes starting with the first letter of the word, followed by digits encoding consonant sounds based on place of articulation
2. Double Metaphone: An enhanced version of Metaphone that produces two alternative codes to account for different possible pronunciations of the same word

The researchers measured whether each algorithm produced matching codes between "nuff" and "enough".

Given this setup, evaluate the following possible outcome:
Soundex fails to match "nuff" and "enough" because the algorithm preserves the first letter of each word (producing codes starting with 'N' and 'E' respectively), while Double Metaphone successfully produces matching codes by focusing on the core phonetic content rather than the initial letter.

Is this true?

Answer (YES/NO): NO